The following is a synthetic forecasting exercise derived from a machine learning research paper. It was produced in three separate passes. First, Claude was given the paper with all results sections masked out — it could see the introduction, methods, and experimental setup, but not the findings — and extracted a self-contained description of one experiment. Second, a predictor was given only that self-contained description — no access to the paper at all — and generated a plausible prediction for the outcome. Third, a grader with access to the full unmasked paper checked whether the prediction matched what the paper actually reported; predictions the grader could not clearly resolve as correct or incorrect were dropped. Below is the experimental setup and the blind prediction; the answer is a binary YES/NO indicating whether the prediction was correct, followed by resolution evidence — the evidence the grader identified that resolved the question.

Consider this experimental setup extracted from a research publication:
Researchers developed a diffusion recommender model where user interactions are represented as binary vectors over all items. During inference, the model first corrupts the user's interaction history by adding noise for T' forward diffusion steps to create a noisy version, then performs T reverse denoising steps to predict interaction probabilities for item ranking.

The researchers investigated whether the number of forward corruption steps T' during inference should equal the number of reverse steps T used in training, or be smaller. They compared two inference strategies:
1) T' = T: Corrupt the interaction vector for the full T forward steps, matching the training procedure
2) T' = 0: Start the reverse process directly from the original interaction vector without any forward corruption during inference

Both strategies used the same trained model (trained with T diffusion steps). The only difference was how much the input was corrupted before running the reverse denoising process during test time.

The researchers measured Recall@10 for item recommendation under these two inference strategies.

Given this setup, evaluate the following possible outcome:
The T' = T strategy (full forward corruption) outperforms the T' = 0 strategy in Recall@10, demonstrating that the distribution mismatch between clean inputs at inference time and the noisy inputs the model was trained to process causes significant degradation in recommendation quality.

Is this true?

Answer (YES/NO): NO